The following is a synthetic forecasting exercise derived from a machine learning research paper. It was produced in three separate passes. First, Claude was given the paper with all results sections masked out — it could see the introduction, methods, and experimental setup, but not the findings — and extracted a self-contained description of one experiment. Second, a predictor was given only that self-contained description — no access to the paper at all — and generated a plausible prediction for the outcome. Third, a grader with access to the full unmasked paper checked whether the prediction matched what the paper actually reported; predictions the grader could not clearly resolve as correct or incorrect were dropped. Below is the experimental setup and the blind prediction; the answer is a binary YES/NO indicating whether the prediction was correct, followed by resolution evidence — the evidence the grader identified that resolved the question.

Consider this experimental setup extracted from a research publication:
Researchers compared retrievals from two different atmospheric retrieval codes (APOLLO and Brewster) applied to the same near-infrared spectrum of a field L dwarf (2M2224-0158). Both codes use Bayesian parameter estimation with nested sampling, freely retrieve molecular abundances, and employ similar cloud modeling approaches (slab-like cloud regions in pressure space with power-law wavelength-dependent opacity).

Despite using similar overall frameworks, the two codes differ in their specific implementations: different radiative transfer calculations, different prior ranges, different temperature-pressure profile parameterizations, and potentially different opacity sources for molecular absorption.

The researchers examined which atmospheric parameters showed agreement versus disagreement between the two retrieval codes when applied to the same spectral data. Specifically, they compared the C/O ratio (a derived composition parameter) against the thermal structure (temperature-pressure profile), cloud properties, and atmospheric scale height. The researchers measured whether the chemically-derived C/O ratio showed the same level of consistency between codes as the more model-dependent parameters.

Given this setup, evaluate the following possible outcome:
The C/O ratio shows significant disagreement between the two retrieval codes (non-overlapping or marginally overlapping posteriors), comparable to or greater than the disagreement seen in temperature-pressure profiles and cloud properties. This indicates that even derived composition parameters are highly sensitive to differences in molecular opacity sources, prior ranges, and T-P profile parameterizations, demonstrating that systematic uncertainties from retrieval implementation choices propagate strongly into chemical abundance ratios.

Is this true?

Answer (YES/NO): NO